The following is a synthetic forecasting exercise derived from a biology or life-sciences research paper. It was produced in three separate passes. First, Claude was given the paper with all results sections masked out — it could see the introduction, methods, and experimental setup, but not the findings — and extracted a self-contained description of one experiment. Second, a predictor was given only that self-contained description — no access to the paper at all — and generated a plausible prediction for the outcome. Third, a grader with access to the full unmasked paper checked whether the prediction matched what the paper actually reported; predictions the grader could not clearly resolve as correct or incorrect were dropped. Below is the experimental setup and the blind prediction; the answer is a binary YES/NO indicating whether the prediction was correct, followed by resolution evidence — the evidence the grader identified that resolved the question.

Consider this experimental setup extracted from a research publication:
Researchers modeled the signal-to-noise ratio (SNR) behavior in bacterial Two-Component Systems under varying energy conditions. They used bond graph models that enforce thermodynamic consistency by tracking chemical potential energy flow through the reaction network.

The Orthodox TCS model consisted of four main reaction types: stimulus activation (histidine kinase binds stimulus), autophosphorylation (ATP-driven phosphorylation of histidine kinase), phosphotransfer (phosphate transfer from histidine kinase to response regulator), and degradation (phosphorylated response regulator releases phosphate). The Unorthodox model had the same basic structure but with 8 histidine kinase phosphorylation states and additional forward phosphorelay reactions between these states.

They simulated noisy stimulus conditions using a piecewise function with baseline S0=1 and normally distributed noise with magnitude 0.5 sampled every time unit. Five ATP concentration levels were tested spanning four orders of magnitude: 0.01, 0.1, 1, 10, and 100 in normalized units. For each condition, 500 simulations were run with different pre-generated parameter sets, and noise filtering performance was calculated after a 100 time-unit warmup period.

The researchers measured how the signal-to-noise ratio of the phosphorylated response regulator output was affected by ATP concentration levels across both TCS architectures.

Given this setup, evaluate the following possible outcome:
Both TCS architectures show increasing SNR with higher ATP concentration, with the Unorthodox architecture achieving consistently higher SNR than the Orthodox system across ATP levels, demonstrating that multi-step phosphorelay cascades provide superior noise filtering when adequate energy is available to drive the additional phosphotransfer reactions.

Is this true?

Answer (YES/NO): YES